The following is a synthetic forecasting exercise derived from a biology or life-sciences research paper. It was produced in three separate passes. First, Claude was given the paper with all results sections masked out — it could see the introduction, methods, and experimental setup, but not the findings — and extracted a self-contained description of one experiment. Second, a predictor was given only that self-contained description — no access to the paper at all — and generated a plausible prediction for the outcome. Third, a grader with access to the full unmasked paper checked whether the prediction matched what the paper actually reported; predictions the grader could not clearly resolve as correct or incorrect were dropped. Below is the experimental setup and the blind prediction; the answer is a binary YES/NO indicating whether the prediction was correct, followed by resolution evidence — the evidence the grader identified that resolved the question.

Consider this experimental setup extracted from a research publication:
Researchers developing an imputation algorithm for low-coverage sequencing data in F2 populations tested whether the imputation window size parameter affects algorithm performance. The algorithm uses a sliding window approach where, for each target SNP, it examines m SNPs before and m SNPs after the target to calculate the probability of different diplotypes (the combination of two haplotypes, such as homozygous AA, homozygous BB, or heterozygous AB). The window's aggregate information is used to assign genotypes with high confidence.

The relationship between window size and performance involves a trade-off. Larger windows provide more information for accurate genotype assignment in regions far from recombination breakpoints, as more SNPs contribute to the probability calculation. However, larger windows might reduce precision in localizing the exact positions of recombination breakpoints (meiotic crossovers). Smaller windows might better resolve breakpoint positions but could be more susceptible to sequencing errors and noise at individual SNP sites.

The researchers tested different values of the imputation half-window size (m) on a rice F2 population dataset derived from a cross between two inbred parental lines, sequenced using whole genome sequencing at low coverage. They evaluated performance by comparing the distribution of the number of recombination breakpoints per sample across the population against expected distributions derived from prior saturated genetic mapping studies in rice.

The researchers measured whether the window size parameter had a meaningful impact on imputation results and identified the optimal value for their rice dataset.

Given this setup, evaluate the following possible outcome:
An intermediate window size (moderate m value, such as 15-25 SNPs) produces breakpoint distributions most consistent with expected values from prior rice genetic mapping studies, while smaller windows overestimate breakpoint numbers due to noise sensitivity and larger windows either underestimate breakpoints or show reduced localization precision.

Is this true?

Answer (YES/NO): NO